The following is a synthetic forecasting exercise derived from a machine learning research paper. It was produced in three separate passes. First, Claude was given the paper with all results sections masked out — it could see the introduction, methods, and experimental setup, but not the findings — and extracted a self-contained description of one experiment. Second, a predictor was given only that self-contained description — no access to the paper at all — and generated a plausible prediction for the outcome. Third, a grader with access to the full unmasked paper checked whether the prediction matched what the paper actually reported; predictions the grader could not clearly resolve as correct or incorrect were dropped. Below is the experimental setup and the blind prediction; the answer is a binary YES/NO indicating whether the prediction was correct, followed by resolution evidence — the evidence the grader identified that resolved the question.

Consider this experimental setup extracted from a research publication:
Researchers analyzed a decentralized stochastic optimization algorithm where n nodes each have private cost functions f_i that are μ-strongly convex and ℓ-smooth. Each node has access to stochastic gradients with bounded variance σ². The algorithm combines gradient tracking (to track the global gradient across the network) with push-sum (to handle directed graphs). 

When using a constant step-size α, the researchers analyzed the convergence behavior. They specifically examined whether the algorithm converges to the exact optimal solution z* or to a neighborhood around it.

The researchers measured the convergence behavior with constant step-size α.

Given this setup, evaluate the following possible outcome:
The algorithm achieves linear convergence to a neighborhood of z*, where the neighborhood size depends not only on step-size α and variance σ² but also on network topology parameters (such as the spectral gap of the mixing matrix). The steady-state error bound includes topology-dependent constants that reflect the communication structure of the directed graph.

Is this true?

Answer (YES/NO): YES